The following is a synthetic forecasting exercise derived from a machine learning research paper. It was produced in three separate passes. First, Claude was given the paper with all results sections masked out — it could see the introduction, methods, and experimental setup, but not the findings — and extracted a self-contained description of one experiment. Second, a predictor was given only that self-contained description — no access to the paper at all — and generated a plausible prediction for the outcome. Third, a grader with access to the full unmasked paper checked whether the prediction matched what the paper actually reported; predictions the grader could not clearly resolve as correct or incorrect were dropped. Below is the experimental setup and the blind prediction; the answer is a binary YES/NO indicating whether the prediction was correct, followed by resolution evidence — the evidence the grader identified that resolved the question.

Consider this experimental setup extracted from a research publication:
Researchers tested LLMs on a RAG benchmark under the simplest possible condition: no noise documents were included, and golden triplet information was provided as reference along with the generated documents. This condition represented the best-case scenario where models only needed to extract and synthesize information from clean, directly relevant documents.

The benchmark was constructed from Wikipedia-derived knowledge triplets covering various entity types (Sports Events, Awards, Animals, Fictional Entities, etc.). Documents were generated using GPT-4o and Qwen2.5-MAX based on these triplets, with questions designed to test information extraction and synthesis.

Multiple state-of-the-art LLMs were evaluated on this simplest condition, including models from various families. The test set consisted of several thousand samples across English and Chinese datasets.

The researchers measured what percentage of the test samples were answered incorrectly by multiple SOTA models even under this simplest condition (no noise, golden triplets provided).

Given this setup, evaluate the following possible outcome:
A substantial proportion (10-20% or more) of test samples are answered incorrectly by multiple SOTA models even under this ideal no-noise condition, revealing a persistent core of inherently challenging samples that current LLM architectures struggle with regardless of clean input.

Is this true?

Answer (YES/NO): YES